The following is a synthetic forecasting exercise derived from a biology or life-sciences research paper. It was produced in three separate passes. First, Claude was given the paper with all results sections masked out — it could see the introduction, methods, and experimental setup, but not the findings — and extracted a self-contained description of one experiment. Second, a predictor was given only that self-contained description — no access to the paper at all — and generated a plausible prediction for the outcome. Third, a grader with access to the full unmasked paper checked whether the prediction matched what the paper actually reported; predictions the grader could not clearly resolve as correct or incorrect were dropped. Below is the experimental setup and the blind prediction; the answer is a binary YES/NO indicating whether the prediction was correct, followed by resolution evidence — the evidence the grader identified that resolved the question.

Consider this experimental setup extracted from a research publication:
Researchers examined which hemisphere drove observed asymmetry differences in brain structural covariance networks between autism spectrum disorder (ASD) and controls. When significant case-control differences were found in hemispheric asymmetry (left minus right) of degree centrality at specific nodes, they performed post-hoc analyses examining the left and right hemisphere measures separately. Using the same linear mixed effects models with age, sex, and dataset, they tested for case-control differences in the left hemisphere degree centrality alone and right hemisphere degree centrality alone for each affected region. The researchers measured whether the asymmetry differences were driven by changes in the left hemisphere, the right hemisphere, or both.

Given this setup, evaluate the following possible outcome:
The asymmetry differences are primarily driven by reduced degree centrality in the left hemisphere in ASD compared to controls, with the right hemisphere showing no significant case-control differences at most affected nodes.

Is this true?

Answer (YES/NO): NO